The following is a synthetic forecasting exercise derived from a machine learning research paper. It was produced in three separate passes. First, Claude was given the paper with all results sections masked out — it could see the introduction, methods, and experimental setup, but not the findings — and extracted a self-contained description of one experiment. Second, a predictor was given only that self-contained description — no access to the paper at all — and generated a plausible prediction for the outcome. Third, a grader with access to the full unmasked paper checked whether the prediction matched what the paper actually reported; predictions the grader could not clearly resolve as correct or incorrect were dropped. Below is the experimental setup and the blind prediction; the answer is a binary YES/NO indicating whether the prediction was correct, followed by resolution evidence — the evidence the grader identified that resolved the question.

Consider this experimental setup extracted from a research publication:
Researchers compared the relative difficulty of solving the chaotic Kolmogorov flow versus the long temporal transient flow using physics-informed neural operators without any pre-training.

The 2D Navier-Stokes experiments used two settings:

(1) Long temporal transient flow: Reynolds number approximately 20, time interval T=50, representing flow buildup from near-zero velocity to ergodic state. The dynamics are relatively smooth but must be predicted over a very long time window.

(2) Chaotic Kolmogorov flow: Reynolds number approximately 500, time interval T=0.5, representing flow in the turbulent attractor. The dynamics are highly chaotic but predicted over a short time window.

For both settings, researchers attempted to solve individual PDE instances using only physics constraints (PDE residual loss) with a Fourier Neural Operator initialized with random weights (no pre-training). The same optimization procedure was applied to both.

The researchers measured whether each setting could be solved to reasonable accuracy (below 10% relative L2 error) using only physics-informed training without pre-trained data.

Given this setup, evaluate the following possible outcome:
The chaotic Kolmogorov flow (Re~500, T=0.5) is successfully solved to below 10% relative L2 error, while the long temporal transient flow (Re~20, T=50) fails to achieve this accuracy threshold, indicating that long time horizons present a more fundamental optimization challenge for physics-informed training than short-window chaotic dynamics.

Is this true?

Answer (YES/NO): YES